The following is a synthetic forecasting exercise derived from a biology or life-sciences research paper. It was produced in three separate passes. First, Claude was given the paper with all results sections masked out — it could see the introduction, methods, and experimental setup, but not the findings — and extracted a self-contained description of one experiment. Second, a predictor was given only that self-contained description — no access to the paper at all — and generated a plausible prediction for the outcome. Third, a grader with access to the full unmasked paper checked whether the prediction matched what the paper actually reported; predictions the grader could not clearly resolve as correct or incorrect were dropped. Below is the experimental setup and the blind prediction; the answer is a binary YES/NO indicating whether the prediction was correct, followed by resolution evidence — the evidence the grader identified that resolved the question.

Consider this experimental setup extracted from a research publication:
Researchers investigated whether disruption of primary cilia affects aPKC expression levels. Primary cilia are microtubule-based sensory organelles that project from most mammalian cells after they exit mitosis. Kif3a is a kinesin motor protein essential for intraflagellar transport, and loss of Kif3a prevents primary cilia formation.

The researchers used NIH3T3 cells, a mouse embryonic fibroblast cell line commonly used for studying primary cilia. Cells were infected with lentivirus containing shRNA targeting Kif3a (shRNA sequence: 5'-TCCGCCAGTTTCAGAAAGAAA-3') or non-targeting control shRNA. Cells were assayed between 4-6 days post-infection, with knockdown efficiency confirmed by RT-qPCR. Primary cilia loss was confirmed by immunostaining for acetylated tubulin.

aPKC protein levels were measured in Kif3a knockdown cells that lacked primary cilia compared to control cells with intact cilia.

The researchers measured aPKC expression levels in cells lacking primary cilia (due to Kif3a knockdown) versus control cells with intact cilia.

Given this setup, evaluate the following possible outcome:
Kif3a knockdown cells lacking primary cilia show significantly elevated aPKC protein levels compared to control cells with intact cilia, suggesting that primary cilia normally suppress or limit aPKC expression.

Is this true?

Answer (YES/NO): YES